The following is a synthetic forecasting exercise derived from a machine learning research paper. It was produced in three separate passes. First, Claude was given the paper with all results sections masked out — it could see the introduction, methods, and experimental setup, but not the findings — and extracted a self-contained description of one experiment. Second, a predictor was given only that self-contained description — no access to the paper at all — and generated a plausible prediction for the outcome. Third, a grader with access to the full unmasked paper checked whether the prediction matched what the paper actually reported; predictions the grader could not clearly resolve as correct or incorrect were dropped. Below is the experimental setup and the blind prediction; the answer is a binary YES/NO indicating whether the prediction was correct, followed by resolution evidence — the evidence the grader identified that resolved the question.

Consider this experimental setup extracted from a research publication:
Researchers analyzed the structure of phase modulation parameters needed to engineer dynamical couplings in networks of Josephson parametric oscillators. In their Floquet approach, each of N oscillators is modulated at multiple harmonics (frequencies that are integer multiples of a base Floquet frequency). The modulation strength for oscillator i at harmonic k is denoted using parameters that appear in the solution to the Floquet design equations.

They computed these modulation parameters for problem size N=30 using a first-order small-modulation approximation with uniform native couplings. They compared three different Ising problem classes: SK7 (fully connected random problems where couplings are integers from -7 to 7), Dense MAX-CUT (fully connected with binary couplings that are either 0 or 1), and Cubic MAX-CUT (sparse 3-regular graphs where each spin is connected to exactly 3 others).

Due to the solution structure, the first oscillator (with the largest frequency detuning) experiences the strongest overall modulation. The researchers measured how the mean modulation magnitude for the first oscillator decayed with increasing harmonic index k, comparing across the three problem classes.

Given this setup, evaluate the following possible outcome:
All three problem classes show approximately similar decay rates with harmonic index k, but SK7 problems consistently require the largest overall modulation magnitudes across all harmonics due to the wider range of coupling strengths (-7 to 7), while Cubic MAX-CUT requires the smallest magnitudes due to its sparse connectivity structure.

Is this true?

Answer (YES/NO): NO